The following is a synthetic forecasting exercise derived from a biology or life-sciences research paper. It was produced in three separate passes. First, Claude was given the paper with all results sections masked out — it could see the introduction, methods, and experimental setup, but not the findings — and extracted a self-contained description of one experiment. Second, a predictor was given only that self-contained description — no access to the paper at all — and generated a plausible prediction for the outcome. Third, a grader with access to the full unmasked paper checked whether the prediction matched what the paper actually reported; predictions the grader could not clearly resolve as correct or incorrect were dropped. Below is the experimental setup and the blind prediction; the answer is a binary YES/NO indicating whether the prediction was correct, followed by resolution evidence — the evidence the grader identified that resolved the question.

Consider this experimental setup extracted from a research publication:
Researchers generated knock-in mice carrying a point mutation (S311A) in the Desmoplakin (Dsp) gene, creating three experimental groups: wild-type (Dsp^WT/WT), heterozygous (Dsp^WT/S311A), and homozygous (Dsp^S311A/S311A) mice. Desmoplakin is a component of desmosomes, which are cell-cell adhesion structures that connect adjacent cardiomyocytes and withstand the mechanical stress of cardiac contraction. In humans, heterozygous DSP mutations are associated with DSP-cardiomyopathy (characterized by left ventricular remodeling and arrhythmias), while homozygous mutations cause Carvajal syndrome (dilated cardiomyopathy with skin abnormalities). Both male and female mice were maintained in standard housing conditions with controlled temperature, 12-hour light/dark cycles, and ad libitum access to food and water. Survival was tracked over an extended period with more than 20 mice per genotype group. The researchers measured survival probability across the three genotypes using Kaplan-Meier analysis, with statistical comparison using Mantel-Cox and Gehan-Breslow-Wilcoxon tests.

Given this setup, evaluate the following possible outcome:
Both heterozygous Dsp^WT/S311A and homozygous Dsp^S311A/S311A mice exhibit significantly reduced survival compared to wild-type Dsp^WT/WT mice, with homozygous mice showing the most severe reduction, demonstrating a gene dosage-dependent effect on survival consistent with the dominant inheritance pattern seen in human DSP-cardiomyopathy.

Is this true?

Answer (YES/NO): NO